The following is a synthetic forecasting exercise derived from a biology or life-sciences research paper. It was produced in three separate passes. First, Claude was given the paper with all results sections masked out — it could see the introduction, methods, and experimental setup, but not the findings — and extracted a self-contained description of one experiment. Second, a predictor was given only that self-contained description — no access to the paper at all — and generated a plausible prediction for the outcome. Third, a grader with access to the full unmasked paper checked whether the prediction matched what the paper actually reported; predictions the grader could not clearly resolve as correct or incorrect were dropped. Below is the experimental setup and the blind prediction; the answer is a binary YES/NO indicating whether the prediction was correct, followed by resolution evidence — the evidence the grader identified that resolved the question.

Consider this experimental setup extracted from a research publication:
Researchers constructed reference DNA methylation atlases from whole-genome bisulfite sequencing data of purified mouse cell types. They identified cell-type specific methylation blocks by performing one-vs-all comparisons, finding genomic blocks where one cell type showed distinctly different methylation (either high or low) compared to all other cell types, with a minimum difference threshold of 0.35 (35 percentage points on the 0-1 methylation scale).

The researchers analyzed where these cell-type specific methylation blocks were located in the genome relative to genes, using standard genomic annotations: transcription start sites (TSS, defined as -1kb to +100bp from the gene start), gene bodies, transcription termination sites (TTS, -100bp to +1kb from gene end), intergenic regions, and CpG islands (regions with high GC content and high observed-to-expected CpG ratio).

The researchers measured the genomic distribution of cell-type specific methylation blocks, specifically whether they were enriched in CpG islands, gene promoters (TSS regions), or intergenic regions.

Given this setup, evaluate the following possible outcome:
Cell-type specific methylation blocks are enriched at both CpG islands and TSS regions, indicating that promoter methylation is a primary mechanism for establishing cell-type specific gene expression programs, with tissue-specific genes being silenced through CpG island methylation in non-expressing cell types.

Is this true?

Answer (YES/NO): NO